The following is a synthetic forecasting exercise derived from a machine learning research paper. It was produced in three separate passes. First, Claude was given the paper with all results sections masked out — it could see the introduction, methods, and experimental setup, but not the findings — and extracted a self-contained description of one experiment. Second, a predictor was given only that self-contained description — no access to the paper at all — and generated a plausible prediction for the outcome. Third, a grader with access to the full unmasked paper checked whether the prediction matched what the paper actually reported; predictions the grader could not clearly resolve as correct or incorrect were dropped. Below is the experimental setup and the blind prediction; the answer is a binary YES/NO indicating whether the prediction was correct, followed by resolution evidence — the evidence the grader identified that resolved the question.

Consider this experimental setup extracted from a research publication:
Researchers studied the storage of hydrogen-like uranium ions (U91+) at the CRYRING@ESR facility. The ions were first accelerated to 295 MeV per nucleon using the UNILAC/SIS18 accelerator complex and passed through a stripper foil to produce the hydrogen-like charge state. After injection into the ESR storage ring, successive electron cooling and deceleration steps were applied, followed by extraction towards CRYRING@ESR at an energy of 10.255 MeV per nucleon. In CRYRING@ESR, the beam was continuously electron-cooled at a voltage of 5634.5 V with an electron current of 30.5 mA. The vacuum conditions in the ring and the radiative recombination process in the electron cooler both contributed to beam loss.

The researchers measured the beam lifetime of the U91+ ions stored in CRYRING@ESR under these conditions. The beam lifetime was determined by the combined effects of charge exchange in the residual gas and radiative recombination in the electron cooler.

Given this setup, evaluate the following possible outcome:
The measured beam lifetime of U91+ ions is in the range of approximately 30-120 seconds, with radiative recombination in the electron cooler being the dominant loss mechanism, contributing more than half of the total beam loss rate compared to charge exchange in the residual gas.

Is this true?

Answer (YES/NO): NO